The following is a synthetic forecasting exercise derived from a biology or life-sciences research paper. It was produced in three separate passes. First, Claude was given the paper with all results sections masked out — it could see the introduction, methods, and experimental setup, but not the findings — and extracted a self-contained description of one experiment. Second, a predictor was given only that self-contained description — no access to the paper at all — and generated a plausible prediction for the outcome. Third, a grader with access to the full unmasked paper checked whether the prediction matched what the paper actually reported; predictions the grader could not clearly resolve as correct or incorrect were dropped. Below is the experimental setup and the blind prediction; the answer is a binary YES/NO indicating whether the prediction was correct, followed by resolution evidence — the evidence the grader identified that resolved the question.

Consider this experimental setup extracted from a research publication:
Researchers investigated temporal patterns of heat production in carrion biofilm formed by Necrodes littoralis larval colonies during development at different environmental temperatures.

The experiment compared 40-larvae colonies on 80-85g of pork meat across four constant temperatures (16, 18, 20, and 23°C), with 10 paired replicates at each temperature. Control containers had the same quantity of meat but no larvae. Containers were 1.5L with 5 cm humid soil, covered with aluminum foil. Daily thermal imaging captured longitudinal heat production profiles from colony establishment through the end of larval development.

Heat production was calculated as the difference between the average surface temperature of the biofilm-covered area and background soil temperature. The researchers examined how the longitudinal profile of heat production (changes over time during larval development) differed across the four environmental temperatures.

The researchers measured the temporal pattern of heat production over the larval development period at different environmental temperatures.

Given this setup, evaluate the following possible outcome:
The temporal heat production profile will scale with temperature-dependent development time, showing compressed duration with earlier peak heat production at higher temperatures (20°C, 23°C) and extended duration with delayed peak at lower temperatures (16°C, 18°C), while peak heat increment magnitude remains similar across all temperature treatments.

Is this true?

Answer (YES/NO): NO